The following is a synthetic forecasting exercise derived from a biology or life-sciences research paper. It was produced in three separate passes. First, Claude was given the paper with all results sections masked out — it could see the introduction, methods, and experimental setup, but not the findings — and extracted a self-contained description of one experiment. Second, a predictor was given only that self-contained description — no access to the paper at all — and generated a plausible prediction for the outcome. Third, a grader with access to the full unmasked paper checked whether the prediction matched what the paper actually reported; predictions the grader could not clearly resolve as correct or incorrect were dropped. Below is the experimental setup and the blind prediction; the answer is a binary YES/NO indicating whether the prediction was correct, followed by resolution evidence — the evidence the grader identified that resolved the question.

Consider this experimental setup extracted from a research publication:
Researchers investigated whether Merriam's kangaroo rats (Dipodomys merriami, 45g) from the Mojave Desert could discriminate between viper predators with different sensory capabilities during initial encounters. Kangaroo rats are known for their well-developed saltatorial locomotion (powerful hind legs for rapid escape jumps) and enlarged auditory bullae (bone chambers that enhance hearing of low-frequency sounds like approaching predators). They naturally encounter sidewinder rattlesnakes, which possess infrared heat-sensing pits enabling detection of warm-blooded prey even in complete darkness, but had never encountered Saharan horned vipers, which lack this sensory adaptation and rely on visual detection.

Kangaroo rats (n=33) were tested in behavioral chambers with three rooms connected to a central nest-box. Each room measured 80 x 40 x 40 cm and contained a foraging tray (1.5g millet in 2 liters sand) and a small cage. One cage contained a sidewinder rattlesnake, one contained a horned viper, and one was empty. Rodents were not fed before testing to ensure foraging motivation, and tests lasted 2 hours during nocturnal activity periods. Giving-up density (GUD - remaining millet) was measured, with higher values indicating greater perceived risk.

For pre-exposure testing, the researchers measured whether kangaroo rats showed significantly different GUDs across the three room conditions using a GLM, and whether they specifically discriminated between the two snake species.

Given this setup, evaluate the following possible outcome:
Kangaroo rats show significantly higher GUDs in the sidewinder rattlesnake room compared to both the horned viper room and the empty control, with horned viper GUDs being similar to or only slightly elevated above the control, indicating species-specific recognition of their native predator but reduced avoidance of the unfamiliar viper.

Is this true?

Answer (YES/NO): NO